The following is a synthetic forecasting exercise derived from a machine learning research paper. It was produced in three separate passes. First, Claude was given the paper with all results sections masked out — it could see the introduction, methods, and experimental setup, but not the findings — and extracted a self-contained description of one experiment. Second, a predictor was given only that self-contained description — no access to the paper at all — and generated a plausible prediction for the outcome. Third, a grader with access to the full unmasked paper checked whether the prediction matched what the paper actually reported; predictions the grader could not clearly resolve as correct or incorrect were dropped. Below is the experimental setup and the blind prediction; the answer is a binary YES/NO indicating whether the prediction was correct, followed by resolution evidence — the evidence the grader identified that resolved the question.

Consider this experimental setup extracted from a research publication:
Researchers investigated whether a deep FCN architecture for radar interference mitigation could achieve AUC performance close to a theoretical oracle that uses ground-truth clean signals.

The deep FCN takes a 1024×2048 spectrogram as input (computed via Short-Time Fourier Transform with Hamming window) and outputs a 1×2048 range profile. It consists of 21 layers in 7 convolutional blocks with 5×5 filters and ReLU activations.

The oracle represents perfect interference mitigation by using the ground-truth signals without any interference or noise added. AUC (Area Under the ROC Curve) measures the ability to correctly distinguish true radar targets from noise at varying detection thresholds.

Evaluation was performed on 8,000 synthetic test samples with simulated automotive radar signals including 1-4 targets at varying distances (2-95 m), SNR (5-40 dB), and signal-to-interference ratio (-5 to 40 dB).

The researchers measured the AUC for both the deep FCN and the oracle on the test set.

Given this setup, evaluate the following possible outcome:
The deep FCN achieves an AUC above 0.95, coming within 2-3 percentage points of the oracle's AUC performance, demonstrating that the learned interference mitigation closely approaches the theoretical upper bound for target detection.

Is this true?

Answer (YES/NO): YES